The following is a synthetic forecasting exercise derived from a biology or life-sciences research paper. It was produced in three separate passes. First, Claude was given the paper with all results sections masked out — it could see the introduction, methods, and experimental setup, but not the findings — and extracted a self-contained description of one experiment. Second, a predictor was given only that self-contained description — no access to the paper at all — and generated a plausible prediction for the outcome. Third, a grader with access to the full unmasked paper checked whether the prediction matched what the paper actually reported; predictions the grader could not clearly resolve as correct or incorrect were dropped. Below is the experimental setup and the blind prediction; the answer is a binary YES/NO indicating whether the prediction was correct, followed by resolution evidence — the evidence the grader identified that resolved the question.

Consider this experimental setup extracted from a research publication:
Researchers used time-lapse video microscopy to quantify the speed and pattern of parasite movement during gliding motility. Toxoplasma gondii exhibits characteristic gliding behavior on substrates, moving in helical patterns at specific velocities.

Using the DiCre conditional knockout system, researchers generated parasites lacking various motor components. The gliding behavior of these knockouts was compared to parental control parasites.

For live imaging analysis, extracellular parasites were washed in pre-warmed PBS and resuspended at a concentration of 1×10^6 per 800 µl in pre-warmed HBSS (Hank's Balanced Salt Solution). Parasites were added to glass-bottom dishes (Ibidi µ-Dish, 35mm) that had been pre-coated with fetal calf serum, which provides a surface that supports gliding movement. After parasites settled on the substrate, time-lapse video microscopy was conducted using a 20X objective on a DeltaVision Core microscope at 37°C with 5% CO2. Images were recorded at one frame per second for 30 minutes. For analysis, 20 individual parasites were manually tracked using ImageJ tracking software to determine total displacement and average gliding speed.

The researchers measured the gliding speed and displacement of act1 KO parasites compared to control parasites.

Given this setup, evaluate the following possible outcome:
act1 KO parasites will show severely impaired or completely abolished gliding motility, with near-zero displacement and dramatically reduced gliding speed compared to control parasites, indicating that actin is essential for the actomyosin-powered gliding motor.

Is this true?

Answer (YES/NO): NO